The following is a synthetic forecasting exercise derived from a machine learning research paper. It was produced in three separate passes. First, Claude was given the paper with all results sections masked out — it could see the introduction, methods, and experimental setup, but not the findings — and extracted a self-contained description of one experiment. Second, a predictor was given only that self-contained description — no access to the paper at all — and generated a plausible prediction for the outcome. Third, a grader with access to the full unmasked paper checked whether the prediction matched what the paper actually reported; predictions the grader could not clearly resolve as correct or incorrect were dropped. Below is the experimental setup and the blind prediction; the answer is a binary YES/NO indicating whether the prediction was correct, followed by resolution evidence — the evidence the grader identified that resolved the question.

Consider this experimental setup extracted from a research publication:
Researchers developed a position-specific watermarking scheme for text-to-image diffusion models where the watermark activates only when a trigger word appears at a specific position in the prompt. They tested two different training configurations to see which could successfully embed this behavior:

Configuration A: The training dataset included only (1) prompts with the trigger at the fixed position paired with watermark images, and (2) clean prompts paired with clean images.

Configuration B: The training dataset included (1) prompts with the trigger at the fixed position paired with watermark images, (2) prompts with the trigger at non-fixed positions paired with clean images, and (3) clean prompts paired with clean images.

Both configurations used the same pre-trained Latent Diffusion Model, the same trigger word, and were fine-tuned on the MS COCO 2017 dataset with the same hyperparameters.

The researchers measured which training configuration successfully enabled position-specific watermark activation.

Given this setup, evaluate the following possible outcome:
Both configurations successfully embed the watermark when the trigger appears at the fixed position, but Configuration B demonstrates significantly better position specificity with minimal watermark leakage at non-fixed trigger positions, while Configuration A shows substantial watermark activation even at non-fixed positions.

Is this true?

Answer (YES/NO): NO